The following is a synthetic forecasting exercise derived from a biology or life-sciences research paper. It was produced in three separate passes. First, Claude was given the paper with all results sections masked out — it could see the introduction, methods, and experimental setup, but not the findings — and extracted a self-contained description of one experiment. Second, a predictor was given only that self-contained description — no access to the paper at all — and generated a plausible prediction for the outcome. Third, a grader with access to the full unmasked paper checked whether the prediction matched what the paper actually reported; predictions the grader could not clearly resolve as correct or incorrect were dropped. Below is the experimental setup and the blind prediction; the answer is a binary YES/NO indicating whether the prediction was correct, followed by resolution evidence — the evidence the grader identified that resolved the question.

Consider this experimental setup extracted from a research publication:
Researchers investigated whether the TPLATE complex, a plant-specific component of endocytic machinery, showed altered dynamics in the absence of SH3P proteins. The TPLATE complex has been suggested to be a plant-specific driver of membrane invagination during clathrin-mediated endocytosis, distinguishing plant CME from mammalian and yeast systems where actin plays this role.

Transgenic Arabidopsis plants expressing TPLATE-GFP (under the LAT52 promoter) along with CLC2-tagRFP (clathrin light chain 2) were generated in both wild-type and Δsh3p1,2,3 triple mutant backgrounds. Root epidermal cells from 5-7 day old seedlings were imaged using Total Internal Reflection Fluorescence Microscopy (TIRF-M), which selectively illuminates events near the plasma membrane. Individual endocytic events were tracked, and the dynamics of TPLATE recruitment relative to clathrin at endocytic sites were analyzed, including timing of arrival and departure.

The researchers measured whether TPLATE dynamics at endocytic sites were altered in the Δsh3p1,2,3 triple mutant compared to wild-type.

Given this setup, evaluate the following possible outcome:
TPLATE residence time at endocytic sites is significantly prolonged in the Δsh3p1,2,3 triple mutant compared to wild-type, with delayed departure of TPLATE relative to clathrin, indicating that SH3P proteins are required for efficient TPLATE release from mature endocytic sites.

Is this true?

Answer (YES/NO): NO